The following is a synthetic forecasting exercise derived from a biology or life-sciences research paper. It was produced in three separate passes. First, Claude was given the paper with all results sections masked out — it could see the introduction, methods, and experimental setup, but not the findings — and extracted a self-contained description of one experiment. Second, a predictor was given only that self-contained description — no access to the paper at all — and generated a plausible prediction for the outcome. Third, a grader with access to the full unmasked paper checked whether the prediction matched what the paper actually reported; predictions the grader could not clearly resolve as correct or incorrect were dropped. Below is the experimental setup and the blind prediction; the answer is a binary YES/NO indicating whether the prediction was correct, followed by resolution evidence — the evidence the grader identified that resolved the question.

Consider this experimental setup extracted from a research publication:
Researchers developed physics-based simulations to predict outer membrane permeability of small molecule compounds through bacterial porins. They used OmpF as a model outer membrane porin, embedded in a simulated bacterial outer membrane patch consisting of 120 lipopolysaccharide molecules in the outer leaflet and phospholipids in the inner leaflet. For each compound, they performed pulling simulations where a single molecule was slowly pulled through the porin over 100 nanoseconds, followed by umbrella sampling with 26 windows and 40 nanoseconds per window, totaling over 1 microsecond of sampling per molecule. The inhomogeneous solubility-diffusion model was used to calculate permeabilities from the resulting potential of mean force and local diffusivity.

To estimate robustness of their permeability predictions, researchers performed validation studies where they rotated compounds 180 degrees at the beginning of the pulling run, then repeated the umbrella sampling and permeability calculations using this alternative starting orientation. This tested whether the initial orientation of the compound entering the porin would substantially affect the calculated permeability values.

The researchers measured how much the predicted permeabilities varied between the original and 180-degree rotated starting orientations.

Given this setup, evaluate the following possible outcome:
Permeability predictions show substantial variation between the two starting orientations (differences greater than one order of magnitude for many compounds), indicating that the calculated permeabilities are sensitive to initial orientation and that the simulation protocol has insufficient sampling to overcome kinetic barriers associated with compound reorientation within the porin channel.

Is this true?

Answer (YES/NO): NO